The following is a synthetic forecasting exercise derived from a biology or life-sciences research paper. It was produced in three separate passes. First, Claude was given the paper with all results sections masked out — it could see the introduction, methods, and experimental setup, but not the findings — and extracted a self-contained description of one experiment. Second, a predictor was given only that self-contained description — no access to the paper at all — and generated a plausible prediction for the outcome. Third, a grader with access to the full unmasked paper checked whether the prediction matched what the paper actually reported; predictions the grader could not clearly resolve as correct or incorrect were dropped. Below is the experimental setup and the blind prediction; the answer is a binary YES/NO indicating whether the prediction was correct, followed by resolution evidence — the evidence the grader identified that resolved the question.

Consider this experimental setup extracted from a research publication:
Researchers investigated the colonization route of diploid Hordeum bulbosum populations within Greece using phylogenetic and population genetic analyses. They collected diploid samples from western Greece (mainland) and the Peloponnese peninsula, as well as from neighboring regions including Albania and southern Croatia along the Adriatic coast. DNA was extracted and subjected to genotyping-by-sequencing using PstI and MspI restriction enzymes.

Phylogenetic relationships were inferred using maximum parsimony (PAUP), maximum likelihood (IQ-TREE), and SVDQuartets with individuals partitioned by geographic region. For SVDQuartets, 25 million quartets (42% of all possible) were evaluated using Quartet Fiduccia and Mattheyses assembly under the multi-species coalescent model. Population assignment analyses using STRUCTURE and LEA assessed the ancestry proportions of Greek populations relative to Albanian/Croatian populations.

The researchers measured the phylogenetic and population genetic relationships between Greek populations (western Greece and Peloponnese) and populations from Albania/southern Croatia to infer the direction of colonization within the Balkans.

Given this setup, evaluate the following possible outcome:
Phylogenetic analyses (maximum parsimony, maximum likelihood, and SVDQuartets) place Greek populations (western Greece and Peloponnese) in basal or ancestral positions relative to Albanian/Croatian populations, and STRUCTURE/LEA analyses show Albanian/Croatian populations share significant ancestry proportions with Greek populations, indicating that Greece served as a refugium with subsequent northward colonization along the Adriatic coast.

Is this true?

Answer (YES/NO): NO